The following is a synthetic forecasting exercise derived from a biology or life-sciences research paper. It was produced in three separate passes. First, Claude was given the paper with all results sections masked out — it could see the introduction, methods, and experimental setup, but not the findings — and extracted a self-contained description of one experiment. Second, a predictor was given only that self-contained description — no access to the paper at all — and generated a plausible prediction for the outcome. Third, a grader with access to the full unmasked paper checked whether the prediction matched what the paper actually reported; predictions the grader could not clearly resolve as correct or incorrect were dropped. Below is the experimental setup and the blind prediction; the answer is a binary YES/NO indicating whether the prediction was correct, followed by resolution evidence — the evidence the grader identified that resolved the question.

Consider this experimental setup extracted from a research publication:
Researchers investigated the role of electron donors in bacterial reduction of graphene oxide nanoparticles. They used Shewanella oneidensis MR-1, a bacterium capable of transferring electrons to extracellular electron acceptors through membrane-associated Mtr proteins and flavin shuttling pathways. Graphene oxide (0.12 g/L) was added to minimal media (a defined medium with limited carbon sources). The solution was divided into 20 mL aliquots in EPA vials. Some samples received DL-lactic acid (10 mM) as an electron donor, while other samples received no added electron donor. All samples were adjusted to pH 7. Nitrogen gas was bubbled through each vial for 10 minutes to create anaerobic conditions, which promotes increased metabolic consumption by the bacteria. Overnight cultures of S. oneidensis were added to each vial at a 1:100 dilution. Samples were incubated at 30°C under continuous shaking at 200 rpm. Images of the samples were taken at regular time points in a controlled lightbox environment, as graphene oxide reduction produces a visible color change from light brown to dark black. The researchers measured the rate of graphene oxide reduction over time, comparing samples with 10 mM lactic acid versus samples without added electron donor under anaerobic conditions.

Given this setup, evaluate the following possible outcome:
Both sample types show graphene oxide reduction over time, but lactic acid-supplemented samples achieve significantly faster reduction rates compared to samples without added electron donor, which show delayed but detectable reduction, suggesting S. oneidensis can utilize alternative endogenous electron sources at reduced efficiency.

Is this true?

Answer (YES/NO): YES